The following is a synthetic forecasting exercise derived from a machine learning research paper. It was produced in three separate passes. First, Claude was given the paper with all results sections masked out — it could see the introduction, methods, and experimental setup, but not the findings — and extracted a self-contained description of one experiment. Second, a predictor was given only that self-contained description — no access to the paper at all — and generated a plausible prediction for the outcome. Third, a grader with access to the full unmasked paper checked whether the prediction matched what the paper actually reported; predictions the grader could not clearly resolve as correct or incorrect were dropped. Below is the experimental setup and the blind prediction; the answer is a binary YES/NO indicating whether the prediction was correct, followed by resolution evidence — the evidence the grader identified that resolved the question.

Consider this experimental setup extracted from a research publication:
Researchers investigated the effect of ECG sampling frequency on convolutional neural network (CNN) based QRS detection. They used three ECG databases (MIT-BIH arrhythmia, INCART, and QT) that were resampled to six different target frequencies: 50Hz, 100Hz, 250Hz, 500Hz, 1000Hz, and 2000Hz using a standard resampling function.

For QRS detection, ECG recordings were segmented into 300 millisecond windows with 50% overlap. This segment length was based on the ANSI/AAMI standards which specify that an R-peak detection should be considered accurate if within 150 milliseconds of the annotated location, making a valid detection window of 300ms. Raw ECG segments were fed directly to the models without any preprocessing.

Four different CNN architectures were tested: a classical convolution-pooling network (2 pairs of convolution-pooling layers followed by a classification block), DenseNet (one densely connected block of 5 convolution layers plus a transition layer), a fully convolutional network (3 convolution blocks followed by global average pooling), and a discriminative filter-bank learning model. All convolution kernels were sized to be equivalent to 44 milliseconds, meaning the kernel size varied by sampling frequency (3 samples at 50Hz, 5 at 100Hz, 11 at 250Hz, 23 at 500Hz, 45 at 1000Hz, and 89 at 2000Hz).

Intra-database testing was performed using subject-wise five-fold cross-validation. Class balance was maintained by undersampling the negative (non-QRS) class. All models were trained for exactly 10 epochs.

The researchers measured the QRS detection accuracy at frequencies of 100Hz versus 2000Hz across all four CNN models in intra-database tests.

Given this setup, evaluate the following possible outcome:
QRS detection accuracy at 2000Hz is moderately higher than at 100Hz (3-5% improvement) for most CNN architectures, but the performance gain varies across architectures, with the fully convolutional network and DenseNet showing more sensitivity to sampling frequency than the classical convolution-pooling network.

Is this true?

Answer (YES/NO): NO